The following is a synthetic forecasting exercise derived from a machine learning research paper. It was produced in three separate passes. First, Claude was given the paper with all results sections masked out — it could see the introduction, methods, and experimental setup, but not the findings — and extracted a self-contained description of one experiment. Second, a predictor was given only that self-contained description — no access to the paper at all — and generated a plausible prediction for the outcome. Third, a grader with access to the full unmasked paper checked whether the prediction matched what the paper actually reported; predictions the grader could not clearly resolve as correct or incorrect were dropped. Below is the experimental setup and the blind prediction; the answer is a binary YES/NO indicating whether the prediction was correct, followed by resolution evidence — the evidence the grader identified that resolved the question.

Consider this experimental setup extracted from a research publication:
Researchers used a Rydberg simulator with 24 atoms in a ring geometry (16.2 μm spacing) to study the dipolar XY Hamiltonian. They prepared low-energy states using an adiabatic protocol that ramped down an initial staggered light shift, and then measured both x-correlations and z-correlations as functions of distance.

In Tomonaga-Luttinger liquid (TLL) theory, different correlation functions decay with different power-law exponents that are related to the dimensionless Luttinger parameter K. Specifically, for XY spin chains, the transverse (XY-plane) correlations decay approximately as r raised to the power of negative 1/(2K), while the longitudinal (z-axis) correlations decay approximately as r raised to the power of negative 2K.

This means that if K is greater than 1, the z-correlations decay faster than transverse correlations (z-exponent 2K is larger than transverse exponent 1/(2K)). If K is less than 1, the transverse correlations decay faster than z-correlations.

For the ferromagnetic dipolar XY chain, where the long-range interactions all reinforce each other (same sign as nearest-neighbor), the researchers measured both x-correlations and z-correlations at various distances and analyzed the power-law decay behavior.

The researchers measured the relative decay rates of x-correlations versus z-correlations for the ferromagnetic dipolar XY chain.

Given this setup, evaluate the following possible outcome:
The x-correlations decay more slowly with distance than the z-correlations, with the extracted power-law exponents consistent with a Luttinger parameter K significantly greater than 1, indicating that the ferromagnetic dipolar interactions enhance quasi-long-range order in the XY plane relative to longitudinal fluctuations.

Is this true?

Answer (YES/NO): YES